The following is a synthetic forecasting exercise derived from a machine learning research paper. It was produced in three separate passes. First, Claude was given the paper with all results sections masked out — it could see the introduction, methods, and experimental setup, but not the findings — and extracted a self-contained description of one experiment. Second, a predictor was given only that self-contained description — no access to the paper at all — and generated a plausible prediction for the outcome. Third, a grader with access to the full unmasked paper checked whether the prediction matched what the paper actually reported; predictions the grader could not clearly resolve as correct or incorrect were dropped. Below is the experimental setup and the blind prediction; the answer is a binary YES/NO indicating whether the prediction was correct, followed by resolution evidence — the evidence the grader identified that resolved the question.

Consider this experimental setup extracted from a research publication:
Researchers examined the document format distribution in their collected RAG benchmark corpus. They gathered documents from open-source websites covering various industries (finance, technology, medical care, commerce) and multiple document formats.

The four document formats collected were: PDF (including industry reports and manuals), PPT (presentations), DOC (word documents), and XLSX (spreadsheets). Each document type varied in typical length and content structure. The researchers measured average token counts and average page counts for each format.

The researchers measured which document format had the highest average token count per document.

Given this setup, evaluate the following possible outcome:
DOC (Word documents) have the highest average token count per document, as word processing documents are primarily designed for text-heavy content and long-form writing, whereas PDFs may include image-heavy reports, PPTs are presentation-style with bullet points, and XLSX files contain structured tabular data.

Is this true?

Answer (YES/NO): NO